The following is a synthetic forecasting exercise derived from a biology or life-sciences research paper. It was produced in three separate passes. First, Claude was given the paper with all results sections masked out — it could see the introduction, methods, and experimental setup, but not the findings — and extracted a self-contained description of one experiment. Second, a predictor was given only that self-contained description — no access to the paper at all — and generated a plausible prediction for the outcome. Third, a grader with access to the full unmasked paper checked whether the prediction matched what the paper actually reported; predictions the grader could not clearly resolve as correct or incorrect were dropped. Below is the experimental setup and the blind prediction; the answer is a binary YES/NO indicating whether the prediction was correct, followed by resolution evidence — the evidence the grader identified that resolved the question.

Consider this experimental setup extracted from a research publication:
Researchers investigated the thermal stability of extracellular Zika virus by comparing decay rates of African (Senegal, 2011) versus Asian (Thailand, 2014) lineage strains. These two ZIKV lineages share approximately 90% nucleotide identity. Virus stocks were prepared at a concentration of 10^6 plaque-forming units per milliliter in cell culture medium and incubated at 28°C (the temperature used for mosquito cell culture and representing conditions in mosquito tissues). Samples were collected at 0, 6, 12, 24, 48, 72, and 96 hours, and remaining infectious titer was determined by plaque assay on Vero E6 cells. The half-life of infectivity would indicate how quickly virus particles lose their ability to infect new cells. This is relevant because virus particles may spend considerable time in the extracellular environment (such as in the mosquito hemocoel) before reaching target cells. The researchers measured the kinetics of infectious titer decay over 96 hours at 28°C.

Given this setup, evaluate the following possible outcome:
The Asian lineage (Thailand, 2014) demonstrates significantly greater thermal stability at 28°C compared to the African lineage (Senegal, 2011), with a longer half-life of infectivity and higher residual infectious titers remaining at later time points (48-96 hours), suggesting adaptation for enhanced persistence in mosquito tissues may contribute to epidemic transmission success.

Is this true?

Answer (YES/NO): NO